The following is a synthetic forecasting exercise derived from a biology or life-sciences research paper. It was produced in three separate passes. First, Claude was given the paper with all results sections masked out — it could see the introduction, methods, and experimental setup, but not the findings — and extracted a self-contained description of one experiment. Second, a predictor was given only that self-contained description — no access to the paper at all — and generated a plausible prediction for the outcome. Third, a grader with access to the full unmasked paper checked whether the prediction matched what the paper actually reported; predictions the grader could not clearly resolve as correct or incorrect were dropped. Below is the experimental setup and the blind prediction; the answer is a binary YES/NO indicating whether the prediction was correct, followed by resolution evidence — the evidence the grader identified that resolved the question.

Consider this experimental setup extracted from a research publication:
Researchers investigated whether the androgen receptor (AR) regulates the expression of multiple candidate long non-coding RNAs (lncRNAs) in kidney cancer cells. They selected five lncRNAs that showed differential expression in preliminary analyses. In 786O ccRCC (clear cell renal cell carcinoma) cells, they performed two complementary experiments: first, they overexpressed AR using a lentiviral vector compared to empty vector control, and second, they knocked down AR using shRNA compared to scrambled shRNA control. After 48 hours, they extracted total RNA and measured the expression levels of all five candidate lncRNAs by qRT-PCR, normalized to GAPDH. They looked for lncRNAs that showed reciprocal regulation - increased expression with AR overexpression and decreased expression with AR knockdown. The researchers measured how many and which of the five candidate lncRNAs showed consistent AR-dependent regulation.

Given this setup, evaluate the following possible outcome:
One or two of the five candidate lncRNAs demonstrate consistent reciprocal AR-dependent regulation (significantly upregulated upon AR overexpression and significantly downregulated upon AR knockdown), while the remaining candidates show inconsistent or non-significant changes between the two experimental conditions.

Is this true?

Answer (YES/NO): NO